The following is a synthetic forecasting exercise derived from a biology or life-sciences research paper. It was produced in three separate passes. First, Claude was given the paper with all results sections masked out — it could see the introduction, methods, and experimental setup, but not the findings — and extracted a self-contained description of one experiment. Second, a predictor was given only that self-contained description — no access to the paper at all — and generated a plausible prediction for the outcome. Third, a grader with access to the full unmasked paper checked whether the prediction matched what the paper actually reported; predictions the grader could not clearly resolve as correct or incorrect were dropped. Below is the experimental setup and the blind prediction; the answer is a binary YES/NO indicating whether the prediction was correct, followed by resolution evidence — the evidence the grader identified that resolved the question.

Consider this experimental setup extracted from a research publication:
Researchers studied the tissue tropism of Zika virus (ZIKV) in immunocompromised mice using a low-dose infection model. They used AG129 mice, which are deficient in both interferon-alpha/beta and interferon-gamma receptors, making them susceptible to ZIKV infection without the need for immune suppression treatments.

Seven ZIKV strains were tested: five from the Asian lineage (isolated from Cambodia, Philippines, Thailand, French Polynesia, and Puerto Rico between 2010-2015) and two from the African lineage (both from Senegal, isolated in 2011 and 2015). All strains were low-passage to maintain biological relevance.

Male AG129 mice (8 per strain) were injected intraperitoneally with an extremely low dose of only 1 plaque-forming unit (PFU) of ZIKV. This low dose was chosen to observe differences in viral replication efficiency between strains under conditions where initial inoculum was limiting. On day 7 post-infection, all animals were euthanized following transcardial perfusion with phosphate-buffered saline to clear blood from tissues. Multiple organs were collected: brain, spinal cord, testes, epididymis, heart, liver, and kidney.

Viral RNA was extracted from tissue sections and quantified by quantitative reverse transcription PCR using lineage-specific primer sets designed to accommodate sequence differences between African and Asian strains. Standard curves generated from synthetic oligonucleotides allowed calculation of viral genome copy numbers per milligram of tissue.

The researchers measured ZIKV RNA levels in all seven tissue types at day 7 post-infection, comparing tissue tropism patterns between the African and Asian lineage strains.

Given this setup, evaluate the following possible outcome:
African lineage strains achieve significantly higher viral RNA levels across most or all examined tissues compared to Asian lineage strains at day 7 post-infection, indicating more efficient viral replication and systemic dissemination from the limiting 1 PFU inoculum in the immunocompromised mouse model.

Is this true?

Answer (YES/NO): YES